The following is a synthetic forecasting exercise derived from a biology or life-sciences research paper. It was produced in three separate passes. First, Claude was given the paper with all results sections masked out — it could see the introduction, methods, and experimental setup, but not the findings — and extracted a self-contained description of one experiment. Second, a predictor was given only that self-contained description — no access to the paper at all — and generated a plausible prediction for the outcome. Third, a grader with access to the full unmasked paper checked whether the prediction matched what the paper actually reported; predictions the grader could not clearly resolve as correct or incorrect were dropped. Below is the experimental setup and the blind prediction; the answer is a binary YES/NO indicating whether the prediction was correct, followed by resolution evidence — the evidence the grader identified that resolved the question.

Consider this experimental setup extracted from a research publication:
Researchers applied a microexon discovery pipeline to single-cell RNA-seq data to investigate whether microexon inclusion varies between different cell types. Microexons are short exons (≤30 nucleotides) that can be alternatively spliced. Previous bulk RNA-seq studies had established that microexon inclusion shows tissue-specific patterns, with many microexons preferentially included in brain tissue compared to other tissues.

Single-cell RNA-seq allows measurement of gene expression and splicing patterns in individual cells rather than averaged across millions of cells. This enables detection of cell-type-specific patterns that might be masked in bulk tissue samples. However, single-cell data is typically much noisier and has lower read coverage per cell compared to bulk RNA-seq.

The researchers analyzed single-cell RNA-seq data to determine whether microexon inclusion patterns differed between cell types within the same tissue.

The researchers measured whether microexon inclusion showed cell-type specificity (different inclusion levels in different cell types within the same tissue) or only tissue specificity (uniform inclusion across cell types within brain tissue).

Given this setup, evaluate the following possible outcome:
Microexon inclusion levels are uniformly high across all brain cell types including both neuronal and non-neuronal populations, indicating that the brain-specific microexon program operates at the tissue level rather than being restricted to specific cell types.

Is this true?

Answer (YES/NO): NO